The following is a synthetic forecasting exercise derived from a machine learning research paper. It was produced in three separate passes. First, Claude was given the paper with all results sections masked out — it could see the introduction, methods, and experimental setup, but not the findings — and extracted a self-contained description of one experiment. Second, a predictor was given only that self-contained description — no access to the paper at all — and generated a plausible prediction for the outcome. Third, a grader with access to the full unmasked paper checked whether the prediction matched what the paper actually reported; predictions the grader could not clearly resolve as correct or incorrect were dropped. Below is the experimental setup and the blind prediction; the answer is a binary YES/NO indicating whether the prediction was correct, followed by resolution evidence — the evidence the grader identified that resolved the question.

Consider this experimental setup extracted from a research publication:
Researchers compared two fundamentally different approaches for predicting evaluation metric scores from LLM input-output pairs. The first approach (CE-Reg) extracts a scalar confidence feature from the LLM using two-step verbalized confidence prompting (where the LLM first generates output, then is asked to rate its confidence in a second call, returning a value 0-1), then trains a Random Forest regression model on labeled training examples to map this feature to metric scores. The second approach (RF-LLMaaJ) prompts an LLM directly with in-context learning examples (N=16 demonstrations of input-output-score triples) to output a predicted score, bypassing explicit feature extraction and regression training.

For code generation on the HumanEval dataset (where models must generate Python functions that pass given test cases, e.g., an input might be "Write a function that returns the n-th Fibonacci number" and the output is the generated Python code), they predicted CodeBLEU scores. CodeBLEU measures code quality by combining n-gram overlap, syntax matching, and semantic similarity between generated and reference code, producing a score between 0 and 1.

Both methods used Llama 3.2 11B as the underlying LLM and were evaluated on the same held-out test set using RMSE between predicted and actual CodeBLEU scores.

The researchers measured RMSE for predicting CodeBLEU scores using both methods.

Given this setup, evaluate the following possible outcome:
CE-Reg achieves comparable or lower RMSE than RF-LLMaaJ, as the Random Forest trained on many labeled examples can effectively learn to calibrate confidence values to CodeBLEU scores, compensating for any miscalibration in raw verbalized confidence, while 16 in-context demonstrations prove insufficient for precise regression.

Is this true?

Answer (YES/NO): YES